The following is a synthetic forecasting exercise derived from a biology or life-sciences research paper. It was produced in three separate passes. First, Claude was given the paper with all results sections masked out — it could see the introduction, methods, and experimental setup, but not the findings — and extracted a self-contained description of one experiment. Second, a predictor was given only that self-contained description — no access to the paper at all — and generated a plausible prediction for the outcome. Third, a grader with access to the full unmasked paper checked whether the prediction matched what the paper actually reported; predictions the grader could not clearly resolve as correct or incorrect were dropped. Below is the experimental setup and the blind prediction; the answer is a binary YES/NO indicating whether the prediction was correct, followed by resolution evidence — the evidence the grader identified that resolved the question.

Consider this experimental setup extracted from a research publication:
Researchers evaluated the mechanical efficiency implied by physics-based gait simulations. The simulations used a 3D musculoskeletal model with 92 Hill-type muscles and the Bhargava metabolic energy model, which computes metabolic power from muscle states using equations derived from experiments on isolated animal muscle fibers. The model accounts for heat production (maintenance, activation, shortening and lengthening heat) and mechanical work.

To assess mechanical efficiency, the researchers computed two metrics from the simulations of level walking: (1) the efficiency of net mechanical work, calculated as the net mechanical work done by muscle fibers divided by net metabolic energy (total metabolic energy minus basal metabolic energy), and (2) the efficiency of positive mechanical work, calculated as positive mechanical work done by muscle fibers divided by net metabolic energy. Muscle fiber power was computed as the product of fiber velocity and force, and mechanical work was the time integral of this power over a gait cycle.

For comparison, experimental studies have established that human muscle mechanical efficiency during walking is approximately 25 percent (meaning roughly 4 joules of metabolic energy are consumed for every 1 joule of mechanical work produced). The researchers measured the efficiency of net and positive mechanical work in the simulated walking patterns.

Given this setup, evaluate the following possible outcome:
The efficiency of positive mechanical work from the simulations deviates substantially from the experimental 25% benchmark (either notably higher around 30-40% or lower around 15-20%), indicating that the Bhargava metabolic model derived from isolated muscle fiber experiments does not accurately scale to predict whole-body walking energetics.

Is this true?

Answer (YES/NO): NO